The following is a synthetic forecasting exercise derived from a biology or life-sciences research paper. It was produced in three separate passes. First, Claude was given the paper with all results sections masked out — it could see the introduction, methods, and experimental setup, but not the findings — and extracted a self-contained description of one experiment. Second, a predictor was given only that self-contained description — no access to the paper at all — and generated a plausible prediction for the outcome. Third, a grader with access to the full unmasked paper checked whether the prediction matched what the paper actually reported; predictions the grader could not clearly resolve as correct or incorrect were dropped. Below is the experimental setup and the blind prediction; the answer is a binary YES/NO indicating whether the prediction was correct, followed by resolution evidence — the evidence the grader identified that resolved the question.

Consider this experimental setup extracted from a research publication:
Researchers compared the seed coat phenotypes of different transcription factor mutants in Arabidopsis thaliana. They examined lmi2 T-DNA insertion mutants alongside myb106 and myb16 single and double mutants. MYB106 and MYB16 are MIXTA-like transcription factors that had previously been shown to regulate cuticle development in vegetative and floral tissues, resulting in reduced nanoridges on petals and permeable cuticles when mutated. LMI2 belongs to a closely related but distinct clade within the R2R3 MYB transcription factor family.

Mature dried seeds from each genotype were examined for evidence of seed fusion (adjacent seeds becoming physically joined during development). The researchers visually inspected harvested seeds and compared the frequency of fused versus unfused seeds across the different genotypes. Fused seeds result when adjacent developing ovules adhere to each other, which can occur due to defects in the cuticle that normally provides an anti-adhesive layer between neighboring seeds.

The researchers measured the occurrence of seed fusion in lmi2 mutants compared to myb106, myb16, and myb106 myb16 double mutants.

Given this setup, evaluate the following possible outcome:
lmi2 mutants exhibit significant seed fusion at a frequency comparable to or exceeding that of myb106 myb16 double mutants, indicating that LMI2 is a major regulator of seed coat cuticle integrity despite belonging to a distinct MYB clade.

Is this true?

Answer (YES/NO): NO